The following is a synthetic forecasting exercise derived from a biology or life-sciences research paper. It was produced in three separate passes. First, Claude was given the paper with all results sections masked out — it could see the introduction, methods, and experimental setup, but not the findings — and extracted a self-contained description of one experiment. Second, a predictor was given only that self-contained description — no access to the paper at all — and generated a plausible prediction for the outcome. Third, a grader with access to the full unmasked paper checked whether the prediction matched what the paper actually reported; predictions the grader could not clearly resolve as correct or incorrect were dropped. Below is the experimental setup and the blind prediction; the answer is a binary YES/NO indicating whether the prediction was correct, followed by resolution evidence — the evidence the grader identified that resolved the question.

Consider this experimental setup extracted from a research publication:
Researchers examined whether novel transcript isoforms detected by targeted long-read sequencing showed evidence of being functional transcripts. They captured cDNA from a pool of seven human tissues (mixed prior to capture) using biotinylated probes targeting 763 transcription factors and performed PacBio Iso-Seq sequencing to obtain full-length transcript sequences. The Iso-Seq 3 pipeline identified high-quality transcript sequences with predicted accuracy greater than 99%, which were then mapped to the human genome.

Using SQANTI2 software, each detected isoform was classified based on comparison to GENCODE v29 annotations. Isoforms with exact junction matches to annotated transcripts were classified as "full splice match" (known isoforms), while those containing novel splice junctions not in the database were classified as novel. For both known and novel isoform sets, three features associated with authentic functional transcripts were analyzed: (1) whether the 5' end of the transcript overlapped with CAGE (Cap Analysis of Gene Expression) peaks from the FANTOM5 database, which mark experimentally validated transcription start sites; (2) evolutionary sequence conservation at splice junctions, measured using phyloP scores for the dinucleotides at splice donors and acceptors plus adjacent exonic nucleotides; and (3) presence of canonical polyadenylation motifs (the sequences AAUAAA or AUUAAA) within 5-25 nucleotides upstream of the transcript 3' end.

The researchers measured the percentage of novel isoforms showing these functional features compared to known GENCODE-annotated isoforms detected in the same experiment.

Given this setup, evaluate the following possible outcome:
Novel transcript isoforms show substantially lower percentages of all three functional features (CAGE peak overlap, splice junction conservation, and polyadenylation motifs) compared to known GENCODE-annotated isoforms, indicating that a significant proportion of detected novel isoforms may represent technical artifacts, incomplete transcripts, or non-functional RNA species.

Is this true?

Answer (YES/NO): NO